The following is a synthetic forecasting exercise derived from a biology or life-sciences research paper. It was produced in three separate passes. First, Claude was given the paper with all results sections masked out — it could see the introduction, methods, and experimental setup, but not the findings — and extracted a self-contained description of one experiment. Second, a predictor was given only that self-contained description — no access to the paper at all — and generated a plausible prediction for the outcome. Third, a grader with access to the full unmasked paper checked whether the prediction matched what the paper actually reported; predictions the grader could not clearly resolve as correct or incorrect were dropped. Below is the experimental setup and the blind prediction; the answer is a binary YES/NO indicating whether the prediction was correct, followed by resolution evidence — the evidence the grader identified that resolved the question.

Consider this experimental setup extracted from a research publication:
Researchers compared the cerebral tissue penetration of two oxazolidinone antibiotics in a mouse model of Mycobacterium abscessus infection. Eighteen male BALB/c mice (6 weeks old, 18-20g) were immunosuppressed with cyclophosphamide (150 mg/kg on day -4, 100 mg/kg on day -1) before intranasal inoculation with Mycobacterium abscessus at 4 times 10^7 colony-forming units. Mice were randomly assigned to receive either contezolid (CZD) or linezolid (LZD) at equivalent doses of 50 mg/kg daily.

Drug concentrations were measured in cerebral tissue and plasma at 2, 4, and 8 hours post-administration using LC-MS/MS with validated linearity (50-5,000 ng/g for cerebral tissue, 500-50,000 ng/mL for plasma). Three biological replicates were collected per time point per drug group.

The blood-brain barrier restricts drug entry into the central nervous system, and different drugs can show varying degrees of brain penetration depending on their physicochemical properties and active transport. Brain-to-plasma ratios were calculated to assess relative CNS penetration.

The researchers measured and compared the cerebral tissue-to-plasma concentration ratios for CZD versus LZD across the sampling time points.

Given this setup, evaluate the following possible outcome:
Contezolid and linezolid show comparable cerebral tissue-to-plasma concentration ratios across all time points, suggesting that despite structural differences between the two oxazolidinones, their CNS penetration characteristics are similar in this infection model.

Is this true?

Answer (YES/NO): NO